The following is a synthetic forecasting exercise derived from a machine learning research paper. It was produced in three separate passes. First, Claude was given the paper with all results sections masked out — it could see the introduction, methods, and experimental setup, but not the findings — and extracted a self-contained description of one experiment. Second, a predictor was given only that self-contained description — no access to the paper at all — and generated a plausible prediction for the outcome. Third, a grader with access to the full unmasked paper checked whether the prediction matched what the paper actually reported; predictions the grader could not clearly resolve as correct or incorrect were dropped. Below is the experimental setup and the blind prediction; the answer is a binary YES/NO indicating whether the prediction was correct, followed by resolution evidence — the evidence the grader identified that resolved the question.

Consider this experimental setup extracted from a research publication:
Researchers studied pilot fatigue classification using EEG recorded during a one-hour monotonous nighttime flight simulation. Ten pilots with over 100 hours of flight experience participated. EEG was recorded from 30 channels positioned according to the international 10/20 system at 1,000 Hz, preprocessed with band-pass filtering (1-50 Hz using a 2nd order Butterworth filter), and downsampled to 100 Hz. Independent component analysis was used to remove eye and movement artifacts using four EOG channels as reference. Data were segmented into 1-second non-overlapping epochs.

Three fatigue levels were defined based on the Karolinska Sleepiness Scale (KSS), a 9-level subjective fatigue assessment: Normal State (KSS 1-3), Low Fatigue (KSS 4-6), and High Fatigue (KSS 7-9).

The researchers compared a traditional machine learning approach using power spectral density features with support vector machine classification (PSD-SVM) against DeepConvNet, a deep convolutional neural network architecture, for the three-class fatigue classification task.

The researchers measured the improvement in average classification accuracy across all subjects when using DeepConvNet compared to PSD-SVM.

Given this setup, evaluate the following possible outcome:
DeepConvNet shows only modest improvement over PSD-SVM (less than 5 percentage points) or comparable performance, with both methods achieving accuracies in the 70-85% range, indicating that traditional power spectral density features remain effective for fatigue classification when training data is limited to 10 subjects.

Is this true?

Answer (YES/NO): NO